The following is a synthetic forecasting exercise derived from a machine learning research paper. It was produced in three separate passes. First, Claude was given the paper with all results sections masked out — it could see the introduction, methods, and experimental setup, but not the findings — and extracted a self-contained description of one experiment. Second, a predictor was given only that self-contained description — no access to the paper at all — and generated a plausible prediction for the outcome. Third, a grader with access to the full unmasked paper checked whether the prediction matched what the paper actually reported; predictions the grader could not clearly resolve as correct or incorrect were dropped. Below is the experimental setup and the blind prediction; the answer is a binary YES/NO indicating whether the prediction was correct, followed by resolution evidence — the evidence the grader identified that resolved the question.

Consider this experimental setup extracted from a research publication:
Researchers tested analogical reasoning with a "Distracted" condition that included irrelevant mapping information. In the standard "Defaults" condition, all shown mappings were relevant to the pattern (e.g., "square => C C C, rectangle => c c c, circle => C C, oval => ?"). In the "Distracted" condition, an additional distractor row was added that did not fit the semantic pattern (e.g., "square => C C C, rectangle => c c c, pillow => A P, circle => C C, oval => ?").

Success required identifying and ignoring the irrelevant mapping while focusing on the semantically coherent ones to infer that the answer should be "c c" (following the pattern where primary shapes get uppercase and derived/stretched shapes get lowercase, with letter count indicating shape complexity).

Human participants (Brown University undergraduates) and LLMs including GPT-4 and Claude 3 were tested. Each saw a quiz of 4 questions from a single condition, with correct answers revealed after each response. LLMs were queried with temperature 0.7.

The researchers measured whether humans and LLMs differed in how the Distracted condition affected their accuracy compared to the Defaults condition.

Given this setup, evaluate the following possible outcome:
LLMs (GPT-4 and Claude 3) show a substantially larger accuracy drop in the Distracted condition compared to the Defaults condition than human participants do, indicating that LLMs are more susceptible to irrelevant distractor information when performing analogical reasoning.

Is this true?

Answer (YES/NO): NO